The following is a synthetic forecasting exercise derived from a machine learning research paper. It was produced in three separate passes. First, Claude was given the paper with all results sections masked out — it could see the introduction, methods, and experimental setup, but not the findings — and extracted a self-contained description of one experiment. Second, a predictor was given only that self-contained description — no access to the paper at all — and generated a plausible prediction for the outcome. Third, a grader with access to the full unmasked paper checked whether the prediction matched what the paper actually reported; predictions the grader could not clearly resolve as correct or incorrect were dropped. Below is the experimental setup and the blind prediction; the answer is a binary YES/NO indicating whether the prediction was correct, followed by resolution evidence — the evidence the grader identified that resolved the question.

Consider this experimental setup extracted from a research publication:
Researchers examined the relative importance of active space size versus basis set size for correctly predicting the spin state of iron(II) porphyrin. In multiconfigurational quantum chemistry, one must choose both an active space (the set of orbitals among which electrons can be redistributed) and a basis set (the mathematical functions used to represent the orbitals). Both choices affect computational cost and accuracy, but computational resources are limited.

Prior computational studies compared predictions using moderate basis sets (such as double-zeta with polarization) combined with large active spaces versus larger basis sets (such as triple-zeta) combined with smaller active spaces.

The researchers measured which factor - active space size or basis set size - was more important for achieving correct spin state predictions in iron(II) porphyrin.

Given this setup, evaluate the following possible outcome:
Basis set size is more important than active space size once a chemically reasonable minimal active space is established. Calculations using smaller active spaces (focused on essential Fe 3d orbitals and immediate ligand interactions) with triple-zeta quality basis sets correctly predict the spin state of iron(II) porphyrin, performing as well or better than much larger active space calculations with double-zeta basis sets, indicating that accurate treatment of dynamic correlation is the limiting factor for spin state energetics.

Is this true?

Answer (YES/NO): NO